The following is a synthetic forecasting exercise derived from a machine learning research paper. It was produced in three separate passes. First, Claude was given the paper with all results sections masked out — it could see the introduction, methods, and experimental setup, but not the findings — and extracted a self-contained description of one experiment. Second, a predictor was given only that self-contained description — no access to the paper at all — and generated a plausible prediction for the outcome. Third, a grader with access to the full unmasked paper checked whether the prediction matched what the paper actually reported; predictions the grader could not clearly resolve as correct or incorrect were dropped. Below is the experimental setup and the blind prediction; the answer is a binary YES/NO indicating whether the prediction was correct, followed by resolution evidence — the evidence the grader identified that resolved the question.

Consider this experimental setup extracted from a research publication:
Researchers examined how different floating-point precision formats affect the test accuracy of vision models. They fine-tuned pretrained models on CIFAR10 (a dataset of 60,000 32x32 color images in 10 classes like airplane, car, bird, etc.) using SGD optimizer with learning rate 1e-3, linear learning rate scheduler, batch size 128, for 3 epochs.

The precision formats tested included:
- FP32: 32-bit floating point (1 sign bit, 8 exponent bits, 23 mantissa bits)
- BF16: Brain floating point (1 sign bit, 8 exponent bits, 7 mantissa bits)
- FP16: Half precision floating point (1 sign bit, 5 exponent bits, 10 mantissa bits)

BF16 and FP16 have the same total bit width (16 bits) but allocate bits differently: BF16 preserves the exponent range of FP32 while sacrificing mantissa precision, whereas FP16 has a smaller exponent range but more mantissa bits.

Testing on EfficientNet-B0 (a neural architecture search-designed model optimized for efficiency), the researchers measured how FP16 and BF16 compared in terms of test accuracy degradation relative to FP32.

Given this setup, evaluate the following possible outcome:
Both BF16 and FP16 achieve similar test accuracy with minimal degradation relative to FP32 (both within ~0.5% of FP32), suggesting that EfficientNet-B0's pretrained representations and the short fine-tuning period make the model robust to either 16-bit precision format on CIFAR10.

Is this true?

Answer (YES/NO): YES